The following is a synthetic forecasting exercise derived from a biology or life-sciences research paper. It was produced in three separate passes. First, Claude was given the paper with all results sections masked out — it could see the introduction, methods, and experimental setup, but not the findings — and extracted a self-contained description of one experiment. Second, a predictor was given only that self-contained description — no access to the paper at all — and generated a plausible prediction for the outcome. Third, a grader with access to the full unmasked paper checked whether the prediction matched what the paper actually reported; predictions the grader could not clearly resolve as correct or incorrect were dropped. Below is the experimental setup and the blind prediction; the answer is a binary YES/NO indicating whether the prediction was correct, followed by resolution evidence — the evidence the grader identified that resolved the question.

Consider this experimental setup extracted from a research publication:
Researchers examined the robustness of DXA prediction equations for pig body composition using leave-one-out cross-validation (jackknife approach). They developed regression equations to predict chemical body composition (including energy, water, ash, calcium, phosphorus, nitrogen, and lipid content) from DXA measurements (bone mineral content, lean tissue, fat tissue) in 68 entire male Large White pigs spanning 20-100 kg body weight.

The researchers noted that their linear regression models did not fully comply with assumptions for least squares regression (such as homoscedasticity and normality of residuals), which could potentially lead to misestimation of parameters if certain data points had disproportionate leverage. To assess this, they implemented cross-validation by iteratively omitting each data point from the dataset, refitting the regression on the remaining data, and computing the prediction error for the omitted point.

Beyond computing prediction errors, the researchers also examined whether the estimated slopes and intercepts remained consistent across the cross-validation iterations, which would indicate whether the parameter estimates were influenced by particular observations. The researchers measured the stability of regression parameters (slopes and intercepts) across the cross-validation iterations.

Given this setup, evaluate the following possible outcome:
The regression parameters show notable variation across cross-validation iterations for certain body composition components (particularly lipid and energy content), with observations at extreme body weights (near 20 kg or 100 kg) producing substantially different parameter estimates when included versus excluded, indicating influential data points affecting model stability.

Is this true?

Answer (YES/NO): NO